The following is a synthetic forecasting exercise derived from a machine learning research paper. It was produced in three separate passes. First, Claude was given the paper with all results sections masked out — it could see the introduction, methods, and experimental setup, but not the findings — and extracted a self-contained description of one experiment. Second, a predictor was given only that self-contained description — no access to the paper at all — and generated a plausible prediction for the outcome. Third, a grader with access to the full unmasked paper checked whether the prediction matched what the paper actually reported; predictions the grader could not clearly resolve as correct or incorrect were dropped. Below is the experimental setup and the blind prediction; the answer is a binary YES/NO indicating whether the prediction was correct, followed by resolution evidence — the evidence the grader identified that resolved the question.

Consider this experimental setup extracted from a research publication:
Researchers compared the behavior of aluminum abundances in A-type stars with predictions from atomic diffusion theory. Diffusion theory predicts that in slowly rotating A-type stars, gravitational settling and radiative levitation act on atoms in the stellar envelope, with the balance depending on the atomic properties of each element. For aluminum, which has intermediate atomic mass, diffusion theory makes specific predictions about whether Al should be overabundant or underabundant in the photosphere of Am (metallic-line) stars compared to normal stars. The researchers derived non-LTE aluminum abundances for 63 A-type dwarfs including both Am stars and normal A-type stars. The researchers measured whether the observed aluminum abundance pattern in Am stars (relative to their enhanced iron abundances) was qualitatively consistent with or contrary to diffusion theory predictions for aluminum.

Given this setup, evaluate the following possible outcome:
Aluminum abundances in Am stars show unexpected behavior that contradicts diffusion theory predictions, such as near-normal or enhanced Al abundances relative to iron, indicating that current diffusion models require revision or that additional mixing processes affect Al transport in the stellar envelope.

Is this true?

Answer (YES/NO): NO